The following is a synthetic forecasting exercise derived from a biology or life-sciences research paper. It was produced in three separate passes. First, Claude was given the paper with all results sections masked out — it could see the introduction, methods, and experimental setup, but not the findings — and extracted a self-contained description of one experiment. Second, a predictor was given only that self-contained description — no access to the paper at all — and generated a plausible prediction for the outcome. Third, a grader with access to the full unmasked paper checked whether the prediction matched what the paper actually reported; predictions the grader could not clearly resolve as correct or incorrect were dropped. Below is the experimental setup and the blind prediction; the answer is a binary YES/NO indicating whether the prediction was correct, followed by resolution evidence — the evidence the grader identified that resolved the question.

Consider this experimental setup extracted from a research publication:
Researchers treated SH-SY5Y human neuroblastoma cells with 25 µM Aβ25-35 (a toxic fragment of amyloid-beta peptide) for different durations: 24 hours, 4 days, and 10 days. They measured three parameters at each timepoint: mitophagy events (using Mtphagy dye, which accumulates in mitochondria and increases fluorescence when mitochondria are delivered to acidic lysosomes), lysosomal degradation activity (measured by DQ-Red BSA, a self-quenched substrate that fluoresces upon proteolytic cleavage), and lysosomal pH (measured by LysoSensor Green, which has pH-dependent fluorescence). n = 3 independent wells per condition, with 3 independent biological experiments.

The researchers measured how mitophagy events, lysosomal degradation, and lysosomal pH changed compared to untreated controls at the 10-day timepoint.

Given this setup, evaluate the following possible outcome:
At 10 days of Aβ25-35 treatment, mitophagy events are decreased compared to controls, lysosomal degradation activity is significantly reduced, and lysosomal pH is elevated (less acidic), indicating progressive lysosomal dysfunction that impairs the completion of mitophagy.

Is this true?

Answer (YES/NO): NO